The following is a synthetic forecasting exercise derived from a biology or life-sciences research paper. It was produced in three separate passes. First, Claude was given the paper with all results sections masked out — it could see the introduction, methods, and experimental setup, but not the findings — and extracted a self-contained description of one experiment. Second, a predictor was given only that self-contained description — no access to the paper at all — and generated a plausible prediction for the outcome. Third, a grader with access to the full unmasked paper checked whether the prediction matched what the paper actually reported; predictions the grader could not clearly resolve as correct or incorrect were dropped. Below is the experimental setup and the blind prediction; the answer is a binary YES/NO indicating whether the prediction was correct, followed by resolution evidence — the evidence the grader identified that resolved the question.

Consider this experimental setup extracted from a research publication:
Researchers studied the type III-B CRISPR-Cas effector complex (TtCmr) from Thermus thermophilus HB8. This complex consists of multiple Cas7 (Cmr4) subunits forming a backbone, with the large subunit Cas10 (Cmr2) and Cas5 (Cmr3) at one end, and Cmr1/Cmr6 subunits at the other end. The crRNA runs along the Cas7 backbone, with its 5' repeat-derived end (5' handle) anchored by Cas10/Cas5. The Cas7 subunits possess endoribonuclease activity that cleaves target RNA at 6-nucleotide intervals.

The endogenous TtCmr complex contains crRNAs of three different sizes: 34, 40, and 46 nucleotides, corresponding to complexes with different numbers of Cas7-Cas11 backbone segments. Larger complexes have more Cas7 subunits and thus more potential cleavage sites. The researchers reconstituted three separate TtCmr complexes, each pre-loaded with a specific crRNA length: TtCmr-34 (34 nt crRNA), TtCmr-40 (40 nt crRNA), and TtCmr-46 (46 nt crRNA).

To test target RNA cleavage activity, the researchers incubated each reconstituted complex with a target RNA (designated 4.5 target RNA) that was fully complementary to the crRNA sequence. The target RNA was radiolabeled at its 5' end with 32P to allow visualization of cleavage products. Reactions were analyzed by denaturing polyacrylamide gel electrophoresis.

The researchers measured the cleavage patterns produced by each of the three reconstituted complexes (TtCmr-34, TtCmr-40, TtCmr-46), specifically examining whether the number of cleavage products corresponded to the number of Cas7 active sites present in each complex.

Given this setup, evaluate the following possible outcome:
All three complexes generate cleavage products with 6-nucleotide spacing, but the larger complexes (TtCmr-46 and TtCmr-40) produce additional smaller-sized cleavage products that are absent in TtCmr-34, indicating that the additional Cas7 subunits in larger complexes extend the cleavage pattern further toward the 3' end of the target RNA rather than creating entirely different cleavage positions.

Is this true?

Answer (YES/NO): NO